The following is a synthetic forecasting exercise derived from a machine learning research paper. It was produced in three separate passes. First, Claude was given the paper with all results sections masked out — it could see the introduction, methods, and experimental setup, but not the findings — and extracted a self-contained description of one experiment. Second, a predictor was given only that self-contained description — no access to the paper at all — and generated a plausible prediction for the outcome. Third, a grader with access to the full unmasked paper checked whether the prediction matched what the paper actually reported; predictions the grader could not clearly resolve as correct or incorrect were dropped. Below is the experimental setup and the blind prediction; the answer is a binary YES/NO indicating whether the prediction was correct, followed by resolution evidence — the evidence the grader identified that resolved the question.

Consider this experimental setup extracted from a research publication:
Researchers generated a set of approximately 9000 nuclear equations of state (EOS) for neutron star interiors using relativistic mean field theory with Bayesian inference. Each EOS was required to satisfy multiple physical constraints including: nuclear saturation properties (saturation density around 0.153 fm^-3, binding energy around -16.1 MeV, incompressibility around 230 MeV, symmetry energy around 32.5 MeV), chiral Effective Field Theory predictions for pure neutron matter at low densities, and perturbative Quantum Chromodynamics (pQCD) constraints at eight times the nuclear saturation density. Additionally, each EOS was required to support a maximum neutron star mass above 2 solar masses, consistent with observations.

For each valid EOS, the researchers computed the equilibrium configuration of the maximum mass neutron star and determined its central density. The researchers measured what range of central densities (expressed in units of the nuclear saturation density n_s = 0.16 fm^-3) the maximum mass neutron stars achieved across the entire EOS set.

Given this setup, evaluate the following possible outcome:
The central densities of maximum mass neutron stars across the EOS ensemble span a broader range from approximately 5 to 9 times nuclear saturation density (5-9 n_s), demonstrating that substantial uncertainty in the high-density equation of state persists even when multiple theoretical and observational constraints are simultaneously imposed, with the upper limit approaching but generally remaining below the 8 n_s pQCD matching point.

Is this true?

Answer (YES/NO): NO